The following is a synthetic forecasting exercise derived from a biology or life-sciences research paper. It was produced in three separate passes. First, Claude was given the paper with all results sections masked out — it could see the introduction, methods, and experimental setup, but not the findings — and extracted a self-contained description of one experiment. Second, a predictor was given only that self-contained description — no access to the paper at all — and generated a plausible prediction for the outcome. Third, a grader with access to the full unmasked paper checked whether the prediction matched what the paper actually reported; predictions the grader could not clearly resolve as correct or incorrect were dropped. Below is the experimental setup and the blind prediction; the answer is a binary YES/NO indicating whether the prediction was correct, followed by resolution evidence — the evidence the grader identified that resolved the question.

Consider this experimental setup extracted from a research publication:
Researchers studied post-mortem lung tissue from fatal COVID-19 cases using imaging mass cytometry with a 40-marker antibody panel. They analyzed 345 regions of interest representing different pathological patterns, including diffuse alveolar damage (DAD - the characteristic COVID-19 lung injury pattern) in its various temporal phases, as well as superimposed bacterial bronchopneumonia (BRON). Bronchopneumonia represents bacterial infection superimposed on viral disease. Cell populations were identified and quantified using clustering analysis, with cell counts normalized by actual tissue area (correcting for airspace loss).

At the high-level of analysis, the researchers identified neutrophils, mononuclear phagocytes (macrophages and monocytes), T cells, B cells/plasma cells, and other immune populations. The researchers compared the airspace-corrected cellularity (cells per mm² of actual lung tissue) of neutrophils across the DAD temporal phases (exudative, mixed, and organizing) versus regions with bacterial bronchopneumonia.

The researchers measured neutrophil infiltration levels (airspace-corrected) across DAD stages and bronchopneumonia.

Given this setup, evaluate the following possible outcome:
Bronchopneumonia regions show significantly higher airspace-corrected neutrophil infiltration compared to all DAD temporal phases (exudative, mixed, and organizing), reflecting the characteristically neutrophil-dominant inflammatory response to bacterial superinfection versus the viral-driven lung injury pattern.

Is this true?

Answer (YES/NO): YES